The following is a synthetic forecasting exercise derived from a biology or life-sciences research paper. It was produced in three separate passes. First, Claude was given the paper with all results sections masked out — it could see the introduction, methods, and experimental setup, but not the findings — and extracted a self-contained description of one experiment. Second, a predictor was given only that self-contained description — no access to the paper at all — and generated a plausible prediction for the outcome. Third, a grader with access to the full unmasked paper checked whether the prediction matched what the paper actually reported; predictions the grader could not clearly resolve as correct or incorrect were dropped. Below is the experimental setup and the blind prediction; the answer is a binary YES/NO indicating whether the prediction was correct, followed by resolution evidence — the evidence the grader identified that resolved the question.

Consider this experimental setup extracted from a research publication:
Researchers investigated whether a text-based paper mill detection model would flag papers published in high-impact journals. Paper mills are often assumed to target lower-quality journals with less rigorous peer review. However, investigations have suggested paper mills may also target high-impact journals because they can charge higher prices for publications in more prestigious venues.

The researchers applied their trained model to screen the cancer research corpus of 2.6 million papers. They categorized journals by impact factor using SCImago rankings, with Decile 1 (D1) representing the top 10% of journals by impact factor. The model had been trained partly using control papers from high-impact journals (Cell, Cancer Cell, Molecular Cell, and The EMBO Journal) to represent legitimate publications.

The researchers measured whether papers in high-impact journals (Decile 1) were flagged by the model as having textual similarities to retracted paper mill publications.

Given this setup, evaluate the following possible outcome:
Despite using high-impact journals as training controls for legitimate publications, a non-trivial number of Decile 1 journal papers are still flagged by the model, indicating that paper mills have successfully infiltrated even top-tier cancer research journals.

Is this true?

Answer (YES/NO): YES